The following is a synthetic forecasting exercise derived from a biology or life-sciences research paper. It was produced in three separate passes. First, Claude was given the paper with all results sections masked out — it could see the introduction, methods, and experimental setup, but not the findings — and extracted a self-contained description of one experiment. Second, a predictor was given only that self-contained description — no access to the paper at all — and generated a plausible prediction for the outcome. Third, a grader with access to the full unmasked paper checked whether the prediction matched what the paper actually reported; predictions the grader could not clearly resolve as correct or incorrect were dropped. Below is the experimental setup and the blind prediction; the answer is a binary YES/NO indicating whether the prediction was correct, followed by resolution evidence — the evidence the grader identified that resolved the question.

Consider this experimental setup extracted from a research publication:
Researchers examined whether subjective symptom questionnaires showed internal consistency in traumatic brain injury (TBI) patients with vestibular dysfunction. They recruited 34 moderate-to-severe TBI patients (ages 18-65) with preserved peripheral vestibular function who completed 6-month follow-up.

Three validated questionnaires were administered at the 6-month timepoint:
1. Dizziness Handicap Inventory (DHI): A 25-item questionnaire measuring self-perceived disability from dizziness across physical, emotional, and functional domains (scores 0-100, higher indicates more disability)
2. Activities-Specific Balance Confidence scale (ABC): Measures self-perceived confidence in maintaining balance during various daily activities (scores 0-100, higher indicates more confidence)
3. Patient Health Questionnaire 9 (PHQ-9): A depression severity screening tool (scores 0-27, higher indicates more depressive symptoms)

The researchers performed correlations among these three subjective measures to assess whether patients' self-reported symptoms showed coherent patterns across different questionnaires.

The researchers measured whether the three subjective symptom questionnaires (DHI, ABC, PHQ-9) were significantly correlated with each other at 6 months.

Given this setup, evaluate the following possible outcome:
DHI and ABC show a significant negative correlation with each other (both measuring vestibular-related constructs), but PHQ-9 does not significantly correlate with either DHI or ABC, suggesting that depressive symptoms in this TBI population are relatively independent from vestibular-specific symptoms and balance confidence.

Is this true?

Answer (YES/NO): NO